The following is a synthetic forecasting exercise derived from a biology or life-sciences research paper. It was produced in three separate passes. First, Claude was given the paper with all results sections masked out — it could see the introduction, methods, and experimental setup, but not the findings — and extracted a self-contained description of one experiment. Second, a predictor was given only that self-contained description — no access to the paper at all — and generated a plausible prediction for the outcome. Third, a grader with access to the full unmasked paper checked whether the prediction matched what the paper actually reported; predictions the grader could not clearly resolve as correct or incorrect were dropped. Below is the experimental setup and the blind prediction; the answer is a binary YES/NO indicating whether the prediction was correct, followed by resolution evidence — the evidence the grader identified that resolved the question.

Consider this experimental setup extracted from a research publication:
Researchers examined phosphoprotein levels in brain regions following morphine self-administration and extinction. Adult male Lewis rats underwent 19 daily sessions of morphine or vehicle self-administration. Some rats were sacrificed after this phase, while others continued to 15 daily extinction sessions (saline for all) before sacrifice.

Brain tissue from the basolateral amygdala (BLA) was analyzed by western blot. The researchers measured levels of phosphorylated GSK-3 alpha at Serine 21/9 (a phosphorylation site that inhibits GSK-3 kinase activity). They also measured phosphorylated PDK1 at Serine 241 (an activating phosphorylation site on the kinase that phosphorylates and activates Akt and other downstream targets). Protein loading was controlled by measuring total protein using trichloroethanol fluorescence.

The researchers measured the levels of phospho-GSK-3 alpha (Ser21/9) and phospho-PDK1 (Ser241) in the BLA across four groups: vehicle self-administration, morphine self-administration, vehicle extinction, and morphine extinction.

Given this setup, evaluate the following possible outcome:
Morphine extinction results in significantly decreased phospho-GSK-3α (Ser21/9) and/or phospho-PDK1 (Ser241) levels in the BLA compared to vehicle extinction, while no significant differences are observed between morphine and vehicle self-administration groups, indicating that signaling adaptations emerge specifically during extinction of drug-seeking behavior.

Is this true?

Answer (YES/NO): NO